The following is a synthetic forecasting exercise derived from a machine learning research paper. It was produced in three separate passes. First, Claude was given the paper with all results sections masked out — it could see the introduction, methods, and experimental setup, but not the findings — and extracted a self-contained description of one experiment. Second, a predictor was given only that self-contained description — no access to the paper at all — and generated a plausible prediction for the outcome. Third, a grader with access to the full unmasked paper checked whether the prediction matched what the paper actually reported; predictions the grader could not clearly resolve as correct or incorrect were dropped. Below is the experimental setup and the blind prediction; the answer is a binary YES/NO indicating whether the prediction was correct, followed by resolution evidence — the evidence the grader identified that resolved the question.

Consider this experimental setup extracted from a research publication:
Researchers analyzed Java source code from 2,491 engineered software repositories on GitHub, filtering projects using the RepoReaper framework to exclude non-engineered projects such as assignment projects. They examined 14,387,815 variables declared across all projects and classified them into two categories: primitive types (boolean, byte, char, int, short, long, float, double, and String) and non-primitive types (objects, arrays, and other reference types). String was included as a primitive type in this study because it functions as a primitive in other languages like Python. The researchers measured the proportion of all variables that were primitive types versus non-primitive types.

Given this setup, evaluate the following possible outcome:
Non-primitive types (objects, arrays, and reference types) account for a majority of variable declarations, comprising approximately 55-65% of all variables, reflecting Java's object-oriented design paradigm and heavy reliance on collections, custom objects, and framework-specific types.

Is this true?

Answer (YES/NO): NO